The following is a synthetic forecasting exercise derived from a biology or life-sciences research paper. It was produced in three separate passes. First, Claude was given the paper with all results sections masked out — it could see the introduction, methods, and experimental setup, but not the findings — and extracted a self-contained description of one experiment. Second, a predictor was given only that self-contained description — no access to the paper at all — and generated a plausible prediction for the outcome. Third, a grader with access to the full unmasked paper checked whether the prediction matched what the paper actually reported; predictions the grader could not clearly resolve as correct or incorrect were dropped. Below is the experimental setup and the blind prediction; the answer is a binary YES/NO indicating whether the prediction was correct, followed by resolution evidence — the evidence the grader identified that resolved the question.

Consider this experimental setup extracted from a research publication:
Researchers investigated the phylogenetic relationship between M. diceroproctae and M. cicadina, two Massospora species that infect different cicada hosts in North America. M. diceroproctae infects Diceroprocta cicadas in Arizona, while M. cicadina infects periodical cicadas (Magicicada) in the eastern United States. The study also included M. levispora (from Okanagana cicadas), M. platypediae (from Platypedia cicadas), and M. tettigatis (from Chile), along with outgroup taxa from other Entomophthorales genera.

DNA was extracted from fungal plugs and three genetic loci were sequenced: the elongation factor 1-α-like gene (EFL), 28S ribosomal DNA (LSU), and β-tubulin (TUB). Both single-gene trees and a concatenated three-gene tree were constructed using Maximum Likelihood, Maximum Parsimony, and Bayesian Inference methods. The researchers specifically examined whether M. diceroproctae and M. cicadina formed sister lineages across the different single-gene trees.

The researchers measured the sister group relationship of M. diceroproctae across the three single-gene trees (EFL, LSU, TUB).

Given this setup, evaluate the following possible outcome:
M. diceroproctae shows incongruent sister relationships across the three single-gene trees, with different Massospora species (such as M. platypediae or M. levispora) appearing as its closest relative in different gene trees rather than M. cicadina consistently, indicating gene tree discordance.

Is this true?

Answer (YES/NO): NO